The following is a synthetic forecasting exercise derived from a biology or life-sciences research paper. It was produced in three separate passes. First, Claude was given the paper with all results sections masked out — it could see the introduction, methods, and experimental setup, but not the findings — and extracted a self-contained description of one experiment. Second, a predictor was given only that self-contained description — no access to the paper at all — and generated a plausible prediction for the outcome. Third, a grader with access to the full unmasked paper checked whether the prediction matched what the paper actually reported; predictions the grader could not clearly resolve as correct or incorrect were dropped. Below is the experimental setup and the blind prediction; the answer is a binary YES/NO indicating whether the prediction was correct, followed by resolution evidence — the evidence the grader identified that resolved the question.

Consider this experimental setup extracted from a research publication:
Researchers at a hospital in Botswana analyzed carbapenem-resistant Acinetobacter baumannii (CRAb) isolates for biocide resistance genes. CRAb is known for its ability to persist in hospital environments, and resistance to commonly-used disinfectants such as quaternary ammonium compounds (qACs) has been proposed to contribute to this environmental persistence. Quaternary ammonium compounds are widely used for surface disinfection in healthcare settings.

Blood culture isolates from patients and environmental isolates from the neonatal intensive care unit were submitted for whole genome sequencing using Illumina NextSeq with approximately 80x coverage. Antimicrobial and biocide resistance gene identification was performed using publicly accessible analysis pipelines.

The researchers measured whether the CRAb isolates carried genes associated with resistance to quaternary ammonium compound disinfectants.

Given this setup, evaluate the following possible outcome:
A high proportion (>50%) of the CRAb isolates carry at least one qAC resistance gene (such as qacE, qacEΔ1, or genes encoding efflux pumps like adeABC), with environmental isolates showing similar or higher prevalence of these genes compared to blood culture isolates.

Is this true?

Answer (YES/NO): NO